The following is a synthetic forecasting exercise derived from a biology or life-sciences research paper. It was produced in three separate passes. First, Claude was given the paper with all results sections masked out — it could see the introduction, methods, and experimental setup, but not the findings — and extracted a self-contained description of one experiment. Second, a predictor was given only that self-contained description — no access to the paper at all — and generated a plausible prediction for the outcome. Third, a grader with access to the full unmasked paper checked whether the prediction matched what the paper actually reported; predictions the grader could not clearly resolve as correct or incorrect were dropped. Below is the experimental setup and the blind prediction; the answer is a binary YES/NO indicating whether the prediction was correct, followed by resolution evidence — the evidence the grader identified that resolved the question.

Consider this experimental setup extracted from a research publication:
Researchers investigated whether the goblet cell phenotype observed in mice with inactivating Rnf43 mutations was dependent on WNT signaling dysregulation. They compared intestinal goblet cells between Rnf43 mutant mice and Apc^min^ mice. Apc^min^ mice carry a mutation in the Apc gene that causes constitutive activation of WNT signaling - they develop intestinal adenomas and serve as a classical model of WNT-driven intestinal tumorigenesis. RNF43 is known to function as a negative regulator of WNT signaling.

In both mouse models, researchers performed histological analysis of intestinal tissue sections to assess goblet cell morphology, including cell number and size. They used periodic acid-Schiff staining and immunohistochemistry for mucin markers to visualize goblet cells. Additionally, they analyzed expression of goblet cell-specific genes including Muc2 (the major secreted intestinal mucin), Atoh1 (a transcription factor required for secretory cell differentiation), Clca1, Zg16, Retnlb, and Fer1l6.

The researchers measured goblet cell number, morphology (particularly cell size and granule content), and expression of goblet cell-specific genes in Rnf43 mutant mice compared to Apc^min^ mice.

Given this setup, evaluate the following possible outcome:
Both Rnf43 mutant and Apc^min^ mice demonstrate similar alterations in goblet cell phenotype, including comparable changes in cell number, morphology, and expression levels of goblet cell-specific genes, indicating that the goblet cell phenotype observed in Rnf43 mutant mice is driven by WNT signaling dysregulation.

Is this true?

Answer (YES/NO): NO